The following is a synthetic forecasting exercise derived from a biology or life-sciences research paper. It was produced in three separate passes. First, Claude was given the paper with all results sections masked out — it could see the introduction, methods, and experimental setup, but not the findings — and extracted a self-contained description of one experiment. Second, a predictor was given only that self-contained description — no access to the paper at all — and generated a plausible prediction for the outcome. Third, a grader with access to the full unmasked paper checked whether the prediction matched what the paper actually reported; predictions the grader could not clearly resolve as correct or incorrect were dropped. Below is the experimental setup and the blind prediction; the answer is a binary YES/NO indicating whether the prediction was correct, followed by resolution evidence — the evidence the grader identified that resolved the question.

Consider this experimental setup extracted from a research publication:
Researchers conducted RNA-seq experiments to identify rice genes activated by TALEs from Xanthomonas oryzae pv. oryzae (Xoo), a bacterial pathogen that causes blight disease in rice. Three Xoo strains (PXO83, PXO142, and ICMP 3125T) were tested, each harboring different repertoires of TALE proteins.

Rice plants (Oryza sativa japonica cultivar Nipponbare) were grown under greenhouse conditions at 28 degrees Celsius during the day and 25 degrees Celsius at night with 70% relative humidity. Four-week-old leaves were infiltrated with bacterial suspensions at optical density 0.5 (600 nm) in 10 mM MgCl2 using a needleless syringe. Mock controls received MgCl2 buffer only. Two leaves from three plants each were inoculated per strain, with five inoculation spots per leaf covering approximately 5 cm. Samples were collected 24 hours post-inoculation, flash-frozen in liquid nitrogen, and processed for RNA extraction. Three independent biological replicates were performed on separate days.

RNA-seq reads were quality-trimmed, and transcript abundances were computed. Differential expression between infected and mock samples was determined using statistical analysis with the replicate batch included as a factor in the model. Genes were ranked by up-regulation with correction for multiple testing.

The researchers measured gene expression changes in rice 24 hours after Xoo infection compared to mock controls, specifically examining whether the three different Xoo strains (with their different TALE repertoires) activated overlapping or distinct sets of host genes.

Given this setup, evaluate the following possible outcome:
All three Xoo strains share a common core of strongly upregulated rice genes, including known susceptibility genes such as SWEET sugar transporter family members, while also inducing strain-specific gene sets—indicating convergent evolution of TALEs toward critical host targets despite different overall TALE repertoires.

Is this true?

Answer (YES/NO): NO